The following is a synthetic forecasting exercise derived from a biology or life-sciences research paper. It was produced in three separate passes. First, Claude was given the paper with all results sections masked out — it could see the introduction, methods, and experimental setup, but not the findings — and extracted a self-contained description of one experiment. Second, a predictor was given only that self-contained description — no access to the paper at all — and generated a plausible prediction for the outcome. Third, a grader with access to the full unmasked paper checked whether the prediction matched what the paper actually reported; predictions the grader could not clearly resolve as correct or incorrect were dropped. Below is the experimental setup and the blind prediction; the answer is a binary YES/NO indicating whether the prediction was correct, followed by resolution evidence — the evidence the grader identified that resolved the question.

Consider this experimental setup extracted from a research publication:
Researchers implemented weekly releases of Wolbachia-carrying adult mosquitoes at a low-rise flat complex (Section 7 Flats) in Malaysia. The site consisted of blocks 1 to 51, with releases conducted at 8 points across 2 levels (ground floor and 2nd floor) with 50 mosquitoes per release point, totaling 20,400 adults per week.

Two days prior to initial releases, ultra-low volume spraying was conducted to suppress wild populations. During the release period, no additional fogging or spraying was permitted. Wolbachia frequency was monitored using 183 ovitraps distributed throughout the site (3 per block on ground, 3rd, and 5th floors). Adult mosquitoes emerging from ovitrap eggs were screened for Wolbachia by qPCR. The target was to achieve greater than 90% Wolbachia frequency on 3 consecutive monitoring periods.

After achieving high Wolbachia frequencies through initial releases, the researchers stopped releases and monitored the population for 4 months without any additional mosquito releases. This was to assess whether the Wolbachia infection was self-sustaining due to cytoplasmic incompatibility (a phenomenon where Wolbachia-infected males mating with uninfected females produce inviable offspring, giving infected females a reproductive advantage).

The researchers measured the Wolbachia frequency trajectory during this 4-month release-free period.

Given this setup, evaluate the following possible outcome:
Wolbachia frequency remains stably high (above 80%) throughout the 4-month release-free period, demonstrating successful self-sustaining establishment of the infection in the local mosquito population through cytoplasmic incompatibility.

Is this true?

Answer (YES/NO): NO